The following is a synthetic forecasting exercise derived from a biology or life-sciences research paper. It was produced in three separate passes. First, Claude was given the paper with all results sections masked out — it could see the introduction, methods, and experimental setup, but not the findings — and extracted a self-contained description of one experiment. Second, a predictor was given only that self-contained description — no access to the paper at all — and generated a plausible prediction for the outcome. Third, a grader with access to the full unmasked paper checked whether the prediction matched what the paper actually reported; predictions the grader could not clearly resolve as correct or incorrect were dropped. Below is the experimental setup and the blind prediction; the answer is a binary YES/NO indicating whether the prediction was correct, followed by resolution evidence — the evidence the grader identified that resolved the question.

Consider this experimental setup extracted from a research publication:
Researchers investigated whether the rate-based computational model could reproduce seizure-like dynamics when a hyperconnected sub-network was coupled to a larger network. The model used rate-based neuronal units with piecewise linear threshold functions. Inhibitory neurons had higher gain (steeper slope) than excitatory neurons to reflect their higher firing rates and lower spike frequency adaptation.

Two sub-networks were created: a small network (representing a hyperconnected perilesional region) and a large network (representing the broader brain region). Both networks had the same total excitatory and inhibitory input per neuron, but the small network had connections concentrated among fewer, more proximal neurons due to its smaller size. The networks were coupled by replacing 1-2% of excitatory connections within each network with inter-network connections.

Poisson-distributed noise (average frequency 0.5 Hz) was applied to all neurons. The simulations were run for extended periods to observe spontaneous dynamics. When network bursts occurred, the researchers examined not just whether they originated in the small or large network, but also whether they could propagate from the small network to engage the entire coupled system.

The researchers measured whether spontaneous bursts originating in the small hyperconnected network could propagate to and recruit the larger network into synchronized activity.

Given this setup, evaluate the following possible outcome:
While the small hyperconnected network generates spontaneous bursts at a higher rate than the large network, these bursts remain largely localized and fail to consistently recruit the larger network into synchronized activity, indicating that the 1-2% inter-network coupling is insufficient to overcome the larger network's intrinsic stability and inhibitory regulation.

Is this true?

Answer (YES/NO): NO